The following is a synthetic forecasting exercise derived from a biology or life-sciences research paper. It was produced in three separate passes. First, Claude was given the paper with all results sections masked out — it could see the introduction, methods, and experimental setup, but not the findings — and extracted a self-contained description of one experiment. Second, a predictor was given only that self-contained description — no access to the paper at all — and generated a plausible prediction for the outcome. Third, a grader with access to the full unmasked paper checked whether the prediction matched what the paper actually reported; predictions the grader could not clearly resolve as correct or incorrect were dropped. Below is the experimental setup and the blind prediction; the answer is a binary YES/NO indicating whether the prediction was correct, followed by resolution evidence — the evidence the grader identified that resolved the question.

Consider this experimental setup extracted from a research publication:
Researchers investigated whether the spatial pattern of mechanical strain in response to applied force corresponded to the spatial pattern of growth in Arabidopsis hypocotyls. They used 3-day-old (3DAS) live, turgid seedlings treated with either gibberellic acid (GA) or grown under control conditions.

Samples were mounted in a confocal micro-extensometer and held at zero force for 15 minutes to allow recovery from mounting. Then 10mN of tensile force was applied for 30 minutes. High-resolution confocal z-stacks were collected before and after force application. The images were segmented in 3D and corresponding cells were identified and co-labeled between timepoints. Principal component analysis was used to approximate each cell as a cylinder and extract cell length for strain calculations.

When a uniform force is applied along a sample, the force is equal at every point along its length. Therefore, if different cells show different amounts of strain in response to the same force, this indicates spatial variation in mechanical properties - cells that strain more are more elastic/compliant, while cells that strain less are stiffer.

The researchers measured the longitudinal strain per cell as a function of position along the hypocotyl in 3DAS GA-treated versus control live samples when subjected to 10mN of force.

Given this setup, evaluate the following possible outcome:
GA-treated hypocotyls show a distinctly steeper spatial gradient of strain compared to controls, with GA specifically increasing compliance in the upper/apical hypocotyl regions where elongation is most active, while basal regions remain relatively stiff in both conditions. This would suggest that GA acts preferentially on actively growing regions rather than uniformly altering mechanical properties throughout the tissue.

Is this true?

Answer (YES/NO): NO